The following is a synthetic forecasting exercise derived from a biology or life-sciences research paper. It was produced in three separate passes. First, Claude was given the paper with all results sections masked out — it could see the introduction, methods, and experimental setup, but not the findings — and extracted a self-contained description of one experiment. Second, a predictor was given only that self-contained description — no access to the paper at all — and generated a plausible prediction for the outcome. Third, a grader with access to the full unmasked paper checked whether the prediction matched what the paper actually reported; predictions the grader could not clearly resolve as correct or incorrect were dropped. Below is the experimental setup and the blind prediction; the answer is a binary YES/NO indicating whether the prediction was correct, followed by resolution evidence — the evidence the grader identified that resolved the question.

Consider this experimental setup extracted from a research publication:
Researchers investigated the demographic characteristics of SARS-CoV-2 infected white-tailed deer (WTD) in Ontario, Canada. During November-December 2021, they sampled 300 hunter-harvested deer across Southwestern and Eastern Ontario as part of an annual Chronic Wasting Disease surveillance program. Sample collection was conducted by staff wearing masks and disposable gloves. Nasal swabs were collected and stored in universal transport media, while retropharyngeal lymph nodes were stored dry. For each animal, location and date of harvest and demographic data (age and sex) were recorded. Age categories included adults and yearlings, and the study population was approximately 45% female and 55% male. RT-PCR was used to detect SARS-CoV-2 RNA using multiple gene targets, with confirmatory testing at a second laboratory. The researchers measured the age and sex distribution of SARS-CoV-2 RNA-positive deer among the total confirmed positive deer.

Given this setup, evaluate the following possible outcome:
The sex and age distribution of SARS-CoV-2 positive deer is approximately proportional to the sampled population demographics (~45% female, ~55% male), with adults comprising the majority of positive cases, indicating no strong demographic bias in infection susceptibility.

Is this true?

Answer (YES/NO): NO